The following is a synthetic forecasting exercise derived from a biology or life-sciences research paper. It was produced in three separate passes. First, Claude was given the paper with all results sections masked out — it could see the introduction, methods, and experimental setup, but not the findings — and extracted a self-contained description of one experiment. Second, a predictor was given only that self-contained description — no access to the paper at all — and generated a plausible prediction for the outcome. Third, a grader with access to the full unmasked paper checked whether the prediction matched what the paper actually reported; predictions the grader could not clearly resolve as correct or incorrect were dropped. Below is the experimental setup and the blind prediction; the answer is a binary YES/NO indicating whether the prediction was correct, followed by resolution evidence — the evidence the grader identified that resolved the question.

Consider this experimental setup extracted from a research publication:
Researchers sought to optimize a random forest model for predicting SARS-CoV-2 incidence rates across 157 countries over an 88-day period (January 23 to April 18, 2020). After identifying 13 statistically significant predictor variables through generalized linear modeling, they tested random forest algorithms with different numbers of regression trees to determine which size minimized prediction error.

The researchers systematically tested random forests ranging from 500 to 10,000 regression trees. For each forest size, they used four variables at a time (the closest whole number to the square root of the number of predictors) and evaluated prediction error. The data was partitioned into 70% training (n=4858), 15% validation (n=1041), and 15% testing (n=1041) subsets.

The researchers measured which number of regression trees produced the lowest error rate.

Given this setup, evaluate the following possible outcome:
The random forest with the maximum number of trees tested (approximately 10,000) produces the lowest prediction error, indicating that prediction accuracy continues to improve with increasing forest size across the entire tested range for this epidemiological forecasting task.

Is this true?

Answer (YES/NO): NO